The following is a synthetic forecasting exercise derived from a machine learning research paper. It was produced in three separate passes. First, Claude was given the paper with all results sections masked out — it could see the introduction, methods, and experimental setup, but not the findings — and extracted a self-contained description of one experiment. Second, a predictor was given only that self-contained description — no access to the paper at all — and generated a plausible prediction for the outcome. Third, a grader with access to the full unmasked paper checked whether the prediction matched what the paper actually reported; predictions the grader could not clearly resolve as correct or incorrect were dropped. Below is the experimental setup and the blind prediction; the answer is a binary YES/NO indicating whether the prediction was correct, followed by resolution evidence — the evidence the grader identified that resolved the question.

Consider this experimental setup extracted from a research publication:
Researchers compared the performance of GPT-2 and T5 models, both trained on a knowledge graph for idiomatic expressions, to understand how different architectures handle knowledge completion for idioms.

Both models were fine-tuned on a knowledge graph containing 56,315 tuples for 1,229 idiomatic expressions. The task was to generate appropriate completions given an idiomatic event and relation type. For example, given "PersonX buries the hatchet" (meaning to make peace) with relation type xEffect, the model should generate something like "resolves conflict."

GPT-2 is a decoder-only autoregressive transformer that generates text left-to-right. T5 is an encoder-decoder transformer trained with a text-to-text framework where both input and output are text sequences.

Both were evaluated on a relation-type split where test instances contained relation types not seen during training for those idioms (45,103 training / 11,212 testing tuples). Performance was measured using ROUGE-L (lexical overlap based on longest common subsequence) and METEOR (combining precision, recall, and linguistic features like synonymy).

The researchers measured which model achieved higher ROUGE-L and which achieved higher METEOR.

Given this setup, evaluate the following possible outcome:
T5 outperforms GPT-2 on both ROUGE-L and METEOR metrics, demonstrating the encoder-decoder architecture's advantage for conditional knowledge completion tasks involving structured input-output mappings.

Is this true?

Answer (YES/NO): NO